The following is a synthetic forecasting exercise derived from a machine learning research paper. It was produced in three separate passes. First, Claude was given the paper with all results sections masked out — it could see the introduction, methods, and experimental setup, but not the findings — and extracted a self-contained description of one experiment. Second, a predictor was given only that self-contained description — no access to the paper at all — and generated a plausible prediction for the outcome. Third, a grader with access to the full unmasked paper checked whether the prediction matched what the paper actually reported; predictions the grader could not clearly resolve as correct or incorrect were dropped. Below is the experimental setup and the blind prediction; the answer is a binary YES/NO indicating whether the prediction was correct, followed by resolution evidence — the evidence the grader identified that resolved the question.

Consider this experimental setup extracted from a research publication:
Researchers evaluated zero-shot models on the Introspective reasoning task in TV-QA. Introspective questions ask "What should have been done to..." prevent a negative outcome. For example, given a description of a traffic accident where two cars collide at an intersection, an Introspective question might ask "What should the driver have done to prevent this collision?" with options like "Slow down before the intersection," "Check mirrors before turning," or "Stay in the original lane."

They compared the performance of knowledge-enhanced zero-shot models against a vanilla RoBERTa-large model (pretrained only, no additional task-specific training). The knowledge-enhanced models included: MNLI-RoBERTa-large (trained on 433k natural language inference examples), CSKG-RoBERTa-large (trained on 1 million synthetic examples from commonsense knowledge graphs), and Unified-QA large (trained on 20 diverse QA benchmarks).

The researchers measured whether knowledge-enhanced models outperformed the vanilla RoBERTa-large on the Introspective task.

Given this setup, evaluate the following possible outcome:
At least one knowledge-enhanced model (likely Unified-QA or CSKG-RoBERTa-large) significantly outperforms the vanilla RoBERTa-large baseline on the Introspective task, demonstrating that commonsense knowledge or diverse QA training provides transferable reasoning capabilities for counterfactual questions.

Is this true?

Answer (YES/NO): NO